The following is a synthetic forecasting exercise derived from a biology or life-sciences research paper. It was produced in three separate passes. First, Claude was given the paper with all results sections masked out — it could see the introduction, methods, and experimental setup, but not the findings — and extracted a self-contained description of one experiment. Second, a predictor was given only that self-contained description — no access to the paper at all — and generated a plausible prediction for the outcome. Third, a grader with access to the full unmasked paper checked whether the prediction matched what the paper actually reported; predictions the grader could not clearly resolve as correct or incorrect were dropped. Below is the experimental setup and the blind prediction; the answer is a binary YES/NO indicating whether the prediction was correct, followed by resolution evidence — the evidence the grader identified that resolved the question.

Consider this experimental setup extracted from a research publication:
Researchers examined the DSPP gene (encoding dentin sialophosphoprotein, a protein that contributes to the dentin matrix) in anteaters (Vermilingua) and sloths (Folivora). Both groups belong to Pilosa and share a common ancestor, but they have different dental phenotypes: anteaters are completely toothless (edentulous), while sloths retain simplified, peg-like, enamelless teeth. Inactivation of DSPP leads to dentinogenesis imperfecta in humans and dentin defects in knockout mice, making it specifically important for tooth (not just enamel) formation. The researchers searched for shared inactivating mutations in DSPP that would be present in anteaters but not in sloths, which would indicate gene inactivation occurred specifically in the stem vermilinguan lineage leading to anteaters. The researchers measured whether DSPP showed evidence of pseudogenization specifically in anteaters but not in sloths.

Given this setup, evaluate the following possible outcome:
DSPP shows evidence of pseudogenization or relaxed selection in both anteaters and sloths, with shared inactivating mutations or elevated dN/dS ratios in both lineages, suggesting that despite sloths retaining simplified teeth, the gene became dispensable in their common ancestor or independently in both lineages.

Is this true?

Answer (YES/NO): NO